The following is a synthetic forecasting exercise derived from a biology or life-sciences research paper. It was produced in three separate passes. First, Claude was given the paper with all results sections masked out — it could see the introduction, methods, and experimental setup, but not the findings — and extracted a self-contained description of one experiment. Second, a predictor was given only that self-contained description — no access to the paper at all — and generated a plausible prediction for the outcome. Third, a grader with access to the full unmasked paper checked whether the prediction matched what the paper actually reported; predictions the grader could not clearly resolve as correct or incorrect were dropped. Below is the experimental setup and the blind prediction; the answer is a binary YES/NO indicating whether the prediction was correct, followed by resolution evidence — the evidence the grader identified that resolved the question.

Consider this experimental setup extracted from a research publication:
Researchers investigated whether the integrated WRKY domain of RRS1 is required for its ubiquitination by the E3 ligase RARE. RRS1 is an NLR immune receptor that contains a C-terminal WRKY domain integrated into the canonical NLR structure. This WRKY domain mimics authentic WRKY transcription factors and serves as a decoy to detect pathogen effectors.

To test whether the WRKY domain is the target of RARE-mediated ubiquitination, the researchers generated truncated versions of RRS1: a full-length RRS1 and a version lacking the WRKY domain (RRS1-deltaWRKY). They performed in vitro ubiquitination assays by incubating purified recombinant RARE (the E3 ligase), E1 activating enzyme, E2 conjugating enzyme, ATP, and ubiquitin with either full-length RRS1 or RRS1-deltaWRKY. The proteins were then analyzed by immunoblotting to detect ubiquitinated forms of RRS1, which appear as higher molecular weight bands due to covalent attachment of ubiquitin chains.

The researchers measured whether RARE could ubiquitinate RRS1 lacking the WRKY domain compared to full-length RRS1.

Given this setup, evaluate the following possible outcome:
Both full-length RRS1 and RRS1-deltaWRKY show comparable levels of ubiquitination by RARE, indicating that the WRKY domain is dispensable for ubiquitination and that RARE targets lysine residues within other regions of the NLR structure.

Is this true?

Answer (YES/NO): NO